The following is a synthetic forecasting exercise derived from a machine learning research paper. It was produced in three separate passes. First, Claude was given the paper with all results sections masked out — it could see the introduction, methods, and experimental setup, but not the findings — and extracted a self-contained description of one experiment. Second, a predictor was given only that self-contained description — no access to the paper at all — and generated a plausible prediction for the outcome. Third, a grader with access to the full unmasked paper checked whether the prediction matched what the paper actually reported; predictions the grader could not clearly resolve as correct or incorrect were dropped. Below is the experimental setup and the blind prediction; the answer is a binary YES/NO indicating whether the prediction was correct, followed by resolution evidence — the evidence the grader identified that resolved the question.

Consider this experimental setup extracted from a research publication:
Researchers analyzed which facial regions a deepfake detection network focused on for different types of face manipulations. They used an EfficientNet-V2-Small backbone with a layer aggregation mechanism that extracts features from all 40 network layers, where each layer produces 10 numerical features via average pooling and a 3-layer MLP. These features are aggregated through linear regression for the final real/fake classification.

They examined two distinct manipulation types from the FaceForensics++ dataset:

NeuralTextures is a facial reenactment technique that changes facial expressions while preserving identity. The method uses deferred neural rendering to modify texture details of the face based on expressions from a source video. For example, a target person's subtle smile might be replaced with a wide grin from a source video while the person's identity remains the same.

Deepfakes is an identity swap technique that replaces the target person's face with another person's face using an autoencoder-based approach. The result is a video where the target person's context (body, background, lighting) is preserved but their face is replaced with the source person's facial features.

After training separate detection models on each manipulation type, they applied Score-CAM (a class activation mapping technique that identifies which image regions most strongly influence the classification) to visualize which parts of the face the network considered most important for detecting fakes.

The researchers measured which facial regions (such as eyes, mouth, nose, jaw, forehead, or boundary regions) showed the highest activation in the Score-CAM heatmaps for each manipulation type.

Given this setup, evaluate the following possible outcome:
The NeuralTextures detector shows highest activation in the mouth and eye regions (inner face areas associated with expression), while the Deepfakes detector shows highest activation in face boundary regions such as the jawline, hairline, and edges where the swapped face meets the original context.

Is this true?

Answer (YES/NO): NO